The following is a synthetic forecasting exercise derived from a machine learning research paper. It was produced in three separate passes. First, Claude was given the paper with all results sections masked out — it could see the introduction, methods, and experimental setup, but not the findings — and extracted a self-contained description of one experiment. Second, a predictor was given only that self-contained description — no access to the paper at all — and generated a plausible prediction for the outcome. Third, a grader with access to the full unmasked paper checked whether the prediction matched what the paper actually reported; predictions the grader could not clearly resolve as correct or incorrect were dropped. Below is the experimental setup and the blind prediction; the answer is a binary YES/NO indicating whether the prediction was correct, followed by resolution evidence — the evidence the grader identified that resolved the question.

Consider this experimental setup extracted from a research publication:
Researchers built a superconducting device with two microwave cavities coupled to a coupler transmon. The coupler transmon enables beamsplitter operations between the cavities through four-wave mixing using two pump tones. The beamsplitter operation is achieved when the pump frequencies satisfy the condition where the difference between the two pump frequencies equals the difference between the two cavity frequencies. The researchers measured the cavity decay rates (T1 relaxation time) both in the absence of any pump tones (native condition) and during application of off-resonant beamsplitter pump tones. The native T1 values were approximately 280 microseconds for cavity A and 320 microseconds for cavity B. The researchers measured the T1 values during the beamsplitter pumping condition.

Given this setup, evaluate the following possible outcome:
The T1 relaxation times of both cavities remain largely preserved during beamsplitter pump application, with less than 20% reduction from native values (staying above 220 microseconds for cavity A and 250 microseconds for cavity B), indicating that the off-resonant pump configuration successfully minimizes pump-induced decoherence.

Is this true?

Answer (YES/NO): NO